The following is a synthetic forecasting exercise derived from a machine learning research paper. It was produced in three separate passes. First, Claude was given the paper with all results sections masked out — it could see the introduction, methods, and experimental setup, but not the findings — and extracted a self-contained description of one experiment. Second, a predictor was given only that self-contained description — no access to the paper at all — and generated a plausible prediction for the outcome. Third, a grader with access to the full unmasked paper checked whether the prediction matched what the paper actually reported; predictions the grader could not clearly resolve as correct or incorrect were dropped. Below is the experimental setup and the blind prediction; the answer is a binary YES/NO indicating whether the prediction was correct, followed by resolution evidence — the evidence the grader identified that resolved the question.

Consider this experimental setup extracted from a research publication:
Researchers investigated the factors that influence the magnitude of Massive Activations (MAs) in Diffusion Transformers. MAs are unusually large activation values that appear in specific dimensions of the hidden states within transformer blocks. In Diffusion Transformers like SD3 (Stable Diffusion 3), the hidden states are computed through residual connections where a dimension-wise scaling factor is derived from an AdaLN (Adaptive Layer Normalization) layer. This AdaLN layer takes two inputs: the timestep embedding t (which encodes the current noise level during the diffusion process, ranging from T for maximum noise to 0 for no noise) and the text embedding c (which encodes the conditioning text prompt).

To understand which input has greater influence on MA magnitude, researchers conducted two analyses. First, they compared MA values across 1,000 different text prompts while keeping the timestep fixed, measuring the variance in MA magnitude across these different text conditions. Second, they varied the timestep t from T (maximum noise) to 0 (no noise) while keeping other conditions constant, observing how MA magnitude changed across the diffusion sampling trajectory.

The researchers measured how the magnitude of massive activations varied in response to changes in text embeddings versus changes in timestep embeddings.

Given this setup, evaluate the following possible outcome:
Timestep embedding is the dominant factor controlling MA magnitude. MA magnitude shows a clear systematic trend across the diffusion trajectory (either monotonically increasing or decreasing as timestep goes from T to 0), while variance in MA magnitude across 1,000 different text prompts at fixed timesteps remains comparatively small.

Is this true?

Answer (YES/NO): YES